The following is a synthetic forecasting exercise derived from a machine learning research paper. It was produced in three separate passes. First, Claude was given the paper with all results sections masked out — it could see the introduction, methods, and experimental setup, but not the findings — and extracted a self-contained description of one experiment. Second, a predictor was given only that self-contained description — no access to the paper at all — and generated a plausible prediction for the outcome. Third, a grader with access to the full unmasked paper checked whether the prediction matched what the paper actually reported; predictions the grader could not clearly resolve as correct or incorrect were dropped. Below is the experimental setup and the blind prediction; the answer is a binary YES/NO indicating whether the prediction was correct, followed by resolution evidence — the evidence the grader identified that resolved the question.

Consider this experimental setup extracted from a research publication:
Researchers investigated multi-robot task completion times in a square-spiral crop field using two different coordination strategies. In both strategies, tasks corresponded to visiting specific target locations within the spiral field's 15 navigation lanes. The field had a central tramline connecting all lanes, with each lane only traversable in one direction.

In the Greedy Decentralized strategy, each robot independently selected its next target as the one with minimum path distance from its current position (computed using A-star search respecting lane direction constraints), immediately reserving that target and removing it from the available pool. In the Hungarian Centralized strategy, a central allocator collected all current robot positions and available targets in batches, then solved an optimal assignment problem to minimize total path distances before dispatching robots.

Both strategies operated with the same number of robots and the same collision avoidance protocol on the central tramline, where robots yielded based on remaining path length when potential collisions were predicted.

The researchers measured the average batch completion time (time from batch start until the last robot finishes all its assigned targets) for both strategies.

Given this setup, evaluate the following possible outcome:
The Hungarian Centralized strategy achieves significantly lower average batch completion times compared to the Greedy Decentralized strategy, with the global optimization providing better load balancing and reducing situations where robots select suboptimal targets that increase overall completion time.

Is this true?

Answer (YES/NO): NO